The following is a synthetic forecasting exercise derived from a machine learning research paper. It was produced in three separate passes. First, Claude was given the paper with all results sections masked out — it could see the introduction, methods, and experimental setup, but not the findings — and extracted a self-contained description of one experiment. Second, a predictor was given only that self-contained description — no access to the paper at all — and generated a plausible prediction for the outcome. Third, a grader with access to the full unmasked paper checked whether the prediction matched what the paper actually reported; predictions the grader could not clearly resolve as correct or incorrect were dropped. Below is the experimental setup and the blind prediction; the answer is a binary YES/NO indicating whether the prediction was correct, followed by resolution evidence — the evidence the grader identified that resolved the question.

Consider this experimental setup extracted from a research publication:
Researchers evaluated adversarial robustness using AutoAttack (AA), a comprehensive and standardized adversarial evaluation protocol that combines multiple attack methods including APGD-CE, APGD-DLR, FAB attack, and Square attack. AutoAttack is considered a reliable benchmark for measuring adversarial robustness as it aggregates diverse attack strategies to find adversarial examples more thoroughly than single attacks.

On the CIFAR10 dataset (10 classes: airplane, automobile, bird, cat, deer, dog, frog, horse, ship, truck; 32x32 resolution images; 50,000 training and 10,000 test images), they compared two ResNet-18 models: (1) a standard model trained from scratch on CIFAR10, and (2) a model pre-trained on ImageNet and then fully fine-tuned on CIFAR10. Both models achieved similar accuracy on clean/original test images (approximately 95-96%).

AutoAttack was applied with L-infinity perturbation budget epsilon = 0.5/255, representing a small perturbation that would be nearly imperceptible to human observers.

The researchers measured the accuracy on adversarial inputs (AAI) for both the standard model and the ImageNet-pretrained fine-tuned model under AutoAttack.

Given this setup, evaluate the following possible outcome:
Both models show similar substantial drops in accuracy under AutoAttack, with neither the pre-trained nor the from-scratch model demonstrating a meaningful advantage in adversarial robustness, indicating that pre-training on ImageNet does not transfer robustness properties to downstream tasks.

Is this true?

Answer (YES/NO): NO